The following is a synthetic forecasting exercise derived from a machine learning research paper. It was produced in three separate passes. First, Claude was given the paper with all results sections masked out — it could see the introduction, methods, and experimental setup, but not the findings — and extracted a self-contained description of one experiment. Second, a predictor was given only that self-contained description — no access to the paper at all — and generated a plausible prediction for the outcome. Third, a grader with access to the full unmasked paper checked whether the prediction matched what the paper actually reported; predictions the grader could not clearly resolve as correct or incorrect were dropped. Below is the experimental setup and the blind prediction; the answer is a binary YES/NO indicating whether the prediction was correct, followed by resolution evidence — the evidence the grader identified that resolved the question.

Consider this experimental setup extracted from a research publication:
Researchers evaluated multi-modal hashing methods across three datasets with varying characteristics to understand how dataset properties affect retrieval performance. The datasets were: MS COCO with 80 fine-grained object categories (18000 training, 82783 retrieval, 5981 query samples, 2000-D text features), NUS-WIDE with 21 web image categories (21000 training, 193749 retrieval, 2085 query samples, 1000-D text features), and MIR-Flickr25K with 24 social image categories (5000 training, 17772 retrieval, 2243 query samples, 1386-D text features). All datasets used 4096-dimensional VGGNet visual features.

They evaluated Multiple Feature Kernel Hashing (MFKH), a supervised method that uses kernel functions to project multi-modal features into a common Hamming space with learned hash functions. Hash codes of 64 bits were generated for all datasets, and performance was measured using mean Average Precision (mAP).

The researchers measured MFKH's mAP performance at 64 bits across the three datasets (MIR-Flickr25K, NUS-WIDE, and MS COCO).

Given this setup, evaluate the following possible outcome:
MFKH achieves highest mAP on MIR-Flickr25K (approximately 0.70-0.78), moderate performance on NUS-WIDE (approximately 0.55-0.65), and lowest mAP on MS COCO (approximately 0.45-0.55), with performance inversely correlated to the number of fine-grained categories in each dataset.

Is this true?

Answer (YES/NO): NO